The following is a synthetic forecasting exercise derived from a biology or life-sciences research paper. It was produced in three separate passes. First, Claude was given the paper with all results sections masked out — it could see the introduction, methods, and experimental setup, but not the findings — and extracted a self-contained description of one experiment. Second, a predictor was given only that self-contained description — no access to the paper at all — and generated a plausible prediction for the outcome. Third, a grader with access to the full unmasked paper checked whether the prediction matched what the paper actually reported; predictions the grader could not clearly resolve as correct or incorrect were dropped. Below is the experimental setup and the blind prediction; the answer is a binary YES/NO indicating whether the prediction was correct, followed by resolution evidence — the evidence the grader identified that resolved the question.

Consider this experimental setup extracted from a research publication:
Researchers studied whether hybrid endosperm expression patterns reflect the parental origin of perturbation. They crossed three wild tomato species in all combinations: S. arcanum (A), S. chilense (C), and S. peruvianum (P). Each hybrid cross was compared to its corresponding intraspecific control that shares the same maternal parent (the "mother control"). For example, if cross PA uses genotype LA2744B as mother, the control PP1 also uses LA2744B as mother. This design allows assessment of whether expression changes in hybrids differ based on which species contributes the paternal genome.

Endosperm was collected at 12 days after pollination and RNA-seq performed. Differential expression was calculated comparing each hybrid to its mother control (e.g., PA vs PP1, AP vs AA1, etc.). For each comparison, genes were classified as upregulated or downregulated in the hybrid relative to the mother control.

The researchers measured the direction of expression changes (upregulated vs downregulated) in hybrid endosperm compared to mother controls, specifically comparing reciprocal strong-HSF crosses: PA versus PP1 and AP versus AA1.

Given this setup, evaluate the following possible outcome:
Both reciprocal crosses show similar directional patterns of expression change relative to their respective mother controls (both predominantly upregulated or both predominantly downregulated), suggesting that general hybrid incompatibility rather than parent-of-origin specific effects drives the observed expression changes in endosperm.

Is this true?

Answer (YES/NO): NO